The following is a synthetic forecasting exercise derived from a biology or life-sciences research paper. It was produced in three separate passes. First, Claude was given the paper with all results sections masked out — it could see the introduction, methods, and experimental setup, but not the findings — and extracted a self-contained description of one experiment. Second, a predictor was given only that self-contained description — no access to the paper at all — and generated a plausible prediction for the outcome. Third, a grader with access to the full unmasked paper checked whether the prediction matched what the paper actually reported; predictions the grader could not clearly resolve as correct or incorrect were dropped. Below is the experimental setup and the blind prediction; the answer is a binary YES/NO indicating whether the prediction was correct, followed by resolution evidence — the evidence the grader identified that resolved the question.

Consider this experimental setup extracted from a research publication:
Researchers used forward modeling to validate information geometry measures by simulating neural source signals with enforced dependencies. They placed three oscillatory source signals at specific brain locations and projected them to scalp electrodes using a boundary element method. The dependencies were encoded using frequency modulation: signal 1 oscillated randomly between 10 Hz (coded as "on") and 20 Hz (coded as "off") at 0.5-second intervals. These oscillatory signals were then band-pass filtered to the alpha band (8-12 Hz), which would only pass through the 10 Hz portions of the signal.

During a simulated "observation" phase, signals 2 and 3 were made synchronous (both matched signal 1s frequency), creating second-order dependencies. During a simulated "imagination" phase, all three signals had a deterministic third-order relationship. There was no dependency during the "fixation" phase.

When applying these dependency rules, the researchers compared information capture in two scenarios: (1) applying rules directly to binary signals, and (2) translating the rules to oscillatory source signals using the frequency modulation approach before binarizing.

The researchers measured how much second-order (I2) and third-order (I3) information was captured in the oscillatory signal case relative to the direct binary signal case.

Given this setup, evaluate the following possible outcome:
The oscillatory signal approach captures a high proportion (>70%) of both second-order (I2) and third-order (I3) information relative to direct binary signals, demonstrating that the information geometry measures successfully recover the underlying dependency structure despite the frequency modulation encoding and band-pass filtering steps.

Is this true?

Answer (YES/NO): NO